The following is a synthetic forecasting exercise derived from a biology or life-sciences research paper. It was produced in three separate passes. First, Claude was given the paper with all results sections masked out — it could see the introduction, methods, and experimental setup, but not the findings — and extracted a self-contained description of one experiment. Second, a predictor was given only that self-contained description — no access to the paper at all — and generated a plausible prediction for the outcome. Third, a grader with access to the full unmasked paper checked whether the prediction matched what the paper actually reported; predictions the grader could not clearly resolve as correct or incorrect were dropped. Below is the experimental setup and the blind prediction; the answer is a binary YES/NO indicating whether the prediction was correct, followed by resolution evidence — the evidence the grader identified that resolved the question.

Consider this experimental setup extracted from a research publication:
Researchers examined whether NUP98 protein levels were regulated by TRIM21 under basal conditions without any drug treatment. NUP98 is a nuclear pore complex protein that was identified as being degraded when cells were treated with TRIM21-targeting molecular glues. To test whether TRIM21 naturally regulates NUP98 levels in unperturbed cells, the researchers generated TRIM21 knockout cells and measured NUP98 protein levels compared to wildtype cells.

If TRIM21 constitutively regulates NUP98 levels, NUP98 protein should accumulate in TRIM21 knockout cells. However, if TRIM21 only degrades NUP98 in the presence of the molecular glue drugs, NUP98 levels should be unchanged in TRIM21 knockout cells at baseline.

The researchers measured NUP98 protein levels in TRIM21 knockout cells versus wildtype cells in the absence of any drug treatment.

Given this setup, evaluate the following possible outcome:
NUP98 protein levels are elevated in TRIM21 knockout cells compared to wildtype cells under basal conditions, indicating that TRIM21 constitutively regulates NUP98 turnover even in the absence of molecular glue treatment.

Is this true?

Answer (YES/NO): NO